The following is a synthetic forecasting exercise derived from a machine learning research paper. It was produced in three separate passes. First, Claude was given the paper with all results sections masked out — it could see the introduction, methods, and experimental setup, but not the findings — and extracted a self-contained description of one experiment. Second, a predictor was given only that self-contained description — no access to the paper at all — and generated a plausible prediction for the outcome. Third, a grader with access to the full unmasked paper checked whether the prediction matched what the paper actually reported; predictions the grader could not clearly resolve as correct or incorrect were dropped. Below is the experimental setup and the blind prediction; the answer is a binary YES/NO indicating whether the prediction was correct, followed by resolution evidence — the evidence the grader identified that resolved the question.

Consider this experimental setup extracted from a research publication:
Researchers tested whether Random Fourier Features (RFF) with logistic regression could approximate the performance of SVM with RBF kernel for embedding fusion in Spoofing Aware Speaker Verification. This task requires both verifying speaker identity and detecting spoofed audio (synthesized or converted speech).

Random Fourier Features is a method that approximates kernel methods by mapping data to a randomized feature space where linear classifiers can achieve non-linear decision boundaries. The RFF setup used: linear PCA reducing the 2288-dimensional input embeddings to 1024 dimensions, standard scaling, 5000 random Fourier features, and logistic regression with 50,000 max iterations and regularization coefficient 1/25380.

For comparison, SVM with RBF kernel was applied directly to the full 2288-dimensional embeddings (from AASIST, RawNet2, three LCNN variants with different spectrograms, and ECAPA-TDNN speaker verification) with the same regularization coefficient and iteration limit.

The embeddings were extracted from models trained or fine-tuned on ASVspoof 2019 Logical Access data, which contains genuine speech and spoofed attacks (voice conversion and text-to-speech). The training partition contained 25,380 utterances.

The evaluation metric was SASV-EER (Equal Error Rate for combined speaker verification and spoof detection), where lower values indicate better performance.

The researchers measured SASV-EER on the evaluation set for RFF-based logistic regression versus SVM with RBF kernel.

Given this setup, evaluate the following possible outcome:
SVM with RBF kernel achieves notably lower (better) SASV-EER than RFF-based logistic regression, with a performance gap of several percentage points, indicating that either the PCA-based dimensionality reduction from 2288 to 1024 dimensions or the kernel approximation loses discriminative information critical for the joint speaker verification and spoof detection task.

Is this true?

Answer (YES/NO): YES